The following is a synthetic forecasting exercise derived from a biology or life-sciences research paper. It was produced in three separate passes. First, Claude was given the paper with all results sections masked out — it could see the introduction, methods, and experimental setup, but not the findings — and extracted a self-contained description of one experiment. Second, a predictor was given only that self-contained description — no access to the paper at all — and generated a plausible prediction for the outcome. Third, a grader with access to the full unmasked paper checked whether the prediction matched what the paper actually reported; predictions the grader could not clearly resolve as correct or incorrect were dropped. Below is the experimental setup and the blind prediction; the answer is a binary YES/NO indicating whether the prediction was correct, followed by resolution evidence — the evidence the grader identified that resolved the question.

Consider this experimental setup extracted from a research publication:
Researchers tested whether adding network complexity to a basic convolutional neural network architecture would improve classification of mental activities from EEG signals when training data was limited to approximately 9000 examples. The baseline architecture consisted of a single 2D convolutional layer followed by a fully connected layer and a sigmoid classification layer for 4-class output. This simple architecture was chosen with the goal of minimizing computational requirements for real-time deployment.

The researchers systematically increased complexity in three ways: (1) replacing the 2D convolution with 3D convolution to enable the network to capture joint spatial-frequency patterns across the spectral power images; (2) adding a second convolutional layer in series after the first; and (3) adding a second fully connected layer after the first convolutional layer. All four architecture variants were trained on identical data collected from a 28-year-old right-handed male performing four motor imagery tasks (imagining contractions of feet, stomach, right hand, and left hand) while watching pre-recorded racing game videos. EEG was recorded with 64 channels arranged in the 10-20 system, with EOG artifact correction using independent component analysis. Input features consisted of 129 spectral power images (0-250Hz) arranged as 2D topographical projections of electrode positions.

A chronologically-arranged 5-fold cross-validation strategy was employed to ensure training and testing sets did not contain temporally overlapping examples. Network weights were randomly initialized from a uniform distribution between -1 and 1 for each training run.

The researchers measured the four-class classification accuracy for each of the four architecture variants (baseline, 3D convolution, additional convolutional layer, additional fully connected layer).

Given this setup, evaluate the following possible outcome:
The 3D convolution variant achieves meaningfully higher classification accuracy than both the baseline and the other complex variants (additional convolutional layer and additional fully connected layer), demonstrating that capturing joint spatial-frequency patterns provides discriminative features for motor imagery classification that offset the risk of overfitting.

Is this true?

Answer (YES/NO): NO